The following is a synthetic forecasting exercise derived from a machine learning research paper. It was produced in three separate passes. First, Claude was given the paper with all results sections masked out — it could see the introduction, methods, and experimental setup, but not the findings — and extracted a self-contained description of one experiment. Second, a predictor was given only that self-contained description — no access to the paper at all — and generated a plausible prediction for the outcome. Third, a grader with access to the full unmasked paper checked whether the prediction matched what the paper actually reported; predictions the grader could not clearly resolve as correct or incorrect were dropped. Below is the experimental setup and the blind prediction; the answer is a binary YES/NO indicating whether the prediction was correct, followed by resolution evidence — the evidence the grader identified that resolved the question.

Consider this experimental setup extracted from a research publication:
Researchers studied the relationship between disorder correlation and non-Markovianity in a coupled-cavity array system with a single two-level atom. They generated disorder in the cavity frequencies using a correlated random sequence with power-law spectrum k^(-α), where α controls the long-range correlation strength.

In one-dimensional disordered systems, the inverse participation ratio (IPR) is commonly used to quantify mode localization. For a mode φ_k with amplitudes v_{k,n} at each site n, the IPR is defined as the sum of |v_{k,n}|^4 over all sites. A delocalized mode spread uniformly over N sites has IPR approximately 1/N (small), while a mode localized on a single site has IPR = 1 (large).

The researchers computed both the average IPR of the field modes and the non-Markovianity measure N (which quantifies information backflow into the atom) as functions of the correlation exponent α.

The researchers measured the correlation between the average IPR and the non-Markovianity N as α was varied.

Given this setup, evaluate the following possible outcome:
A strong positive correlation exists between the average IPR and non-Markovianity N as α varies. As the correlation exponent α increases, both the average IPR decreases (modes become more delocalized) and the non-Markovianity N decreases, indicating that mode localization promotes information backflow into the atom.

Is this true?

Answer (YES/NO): YES